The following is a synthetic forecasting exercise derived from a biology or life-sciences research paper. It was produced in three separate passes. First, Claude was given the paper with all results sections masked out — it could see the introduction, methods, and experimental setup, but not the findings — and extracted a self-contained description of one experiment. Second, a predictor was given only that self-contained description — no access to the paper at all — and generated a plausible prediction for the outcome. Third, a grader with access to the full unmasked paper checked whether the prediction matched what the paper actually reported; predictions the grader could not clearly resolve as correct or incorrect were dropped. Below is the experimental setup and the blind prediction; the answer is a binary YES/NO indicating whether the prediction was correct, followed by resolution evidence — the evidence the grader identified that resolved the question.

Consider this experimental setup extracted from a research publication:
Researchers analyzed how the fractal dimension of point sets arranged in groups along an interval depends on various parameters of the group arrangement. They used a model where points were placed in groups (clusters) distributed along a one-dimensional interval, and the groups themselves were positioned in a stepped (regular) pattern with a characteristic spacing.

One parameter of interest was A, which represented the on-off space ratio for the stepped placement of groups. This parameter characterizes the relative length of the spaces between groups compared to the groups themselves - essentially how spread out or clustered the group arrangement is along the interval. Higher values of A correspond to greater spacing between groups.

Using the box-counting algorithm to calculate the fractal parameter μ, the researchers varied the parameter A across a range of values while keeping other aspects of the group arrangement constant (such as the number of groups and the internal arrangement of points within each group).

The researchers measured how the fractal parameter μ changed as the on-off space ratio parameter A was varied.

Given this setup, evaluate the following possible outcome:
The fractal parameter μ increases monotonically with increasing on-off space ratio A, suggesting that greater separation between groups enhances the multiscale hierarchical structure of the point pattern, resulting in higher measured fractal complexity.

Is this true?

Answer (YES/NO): NO